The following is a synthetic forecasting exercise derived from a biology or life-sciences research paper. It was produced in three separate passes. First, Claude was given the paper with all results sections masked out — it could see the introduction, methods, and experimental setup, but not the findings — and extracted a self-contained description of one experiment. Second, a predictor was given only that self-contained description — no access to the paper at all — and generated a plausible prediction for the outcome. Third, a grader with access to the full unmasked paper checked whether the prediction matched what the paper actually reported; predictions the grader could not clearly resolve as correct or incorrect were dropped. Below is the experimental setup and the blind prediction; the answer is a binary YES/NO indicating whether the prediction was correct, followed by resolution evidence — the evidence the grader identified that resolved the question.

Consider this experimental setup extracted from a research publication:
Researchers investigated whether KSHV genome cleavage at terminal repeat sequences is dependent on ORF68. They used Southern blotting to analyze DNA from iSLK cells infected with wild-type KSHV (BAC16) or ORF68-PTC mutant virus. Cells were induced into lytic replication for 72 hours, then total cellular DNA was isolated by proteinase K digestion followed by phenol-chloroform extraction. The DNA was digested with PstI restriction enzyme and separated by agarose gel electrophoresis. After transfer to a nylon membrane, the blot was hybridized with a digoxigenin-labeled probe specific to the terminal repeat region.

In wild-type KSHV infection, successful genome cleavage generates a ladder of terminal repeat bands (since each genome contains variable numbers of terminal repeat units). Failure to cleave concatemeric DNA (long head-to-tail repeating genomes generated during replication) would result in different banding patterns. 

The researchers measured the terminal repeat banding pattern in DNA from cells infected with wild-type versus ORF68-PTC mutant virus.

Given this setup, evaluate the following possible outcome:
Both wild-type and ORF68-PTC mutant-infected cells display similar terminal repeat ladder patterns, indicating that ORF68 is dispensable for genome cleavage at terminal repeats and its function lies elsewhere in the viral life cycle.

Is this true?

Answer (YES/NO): NO